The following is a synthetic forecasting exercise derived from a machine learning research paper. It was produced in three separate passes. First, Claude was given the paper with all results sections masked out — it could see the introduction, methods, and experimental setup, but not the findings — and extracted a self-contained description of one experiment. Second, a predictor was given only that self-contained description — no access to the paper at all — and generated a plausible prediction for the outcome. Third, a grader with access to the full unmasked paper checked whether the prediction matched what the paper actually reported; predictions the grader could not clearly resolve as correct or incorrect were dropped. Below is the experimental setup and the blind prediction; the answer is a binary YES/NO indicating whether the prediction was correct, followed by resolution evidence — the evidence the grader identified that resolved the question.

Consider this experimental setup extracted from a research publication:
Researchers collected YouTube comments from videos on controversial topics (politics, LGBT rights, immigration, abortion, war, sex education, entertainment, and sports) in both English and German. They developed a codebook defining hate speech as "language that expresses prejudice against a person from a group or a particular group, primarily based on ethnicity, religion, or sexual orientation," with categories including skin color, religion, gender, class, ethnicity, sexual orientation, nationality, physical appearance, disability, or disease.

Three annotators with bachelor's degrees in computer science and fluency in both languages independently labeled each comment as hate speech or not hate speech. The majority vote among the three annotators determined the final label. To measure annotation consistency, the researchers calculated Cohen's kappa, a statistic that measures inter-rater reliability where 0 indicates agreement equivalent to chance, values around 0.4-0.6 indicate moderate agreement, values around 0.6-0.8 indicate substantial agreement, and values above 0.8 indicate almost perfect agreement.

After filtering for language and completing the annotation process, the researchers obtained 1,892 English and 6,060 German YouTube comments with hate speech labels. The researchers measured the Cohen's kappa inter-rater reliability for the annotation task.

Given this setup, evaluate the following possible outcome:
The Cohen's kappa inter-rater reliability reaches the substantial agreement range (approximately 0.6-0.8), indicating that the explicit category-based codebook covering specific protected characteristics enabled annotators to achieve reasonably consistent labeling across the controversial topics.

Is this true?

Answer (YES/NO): NO